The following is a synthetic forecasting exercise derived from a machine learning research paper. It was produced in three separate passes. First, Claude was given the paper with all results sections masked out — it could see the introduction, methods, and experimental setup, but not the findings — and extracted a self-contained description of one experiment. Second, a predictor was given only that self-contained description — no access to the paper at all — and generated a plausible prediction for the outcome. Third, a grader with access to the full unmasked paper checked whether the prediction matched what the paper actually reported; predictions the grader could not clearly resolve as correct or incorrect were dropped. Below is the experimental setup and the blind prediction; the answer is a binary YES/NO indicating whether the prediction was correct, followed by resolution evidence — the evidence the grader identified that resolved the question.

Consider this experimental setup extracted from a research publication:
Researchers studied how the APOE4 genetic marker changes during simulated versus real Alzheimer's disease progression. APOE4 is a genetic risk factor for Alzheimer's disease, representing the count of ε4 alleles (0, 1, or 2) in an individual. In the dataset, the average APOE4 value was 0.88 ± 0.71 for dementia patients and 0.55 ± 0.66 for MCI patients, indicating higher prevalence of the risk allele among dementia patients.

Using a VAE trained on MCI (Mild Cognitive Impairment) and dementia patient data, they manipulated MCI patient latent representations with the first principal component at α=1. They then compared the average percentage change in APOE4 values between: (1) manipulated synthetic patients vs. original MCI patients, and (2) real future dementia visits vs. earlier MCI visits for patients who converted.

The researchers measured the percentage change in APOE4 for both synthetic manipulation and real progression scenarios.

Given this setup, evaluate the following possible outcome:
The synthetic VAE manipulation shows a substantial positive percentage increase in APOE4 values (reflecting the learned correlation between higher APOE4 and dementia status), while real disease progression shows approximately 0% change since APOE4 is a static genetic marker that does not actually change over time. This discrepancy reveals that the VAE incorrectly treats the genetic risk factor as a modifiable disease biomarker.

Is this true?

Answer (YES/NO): NO